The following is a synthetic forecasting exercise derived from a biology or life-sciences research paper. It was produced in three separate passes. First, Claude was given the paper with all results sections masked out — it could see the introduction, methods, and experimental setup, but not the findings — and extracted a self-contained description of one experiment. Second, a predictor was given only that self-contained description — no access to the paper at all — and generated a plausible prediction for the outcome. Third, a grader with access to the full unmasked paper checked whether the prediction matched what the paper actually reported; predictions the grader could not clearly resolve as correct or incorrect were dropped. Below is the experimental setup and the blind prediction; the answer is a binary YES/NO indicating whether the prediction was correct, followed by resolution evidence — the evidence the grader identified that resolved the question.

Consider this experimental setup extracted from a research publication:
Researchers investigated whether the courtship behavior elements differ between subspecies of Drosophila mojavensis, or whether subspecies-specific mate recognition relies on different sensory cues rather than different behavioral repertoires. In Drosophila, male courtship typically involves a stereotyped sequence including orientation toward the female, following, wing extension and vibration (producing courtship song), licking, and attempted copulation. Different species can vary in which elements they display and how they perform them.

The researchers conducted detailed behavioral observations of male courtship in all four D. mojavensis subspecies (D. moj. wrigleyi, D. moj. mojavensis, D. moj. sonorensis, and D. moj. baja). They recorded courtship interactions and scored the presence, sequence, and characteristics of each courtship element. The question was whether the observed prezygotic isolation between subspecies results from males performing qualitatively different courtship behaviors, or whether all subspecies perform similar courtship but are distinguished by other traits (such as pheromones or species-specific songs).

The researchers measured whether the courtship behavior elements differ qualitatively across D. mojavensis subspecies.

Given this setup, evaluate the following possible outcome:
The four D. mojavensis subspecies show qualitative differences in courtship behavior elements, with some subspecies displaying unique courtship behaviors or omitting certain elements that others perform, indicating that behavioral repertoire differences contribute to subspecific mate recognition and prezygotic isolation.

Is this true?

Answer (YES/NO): NO